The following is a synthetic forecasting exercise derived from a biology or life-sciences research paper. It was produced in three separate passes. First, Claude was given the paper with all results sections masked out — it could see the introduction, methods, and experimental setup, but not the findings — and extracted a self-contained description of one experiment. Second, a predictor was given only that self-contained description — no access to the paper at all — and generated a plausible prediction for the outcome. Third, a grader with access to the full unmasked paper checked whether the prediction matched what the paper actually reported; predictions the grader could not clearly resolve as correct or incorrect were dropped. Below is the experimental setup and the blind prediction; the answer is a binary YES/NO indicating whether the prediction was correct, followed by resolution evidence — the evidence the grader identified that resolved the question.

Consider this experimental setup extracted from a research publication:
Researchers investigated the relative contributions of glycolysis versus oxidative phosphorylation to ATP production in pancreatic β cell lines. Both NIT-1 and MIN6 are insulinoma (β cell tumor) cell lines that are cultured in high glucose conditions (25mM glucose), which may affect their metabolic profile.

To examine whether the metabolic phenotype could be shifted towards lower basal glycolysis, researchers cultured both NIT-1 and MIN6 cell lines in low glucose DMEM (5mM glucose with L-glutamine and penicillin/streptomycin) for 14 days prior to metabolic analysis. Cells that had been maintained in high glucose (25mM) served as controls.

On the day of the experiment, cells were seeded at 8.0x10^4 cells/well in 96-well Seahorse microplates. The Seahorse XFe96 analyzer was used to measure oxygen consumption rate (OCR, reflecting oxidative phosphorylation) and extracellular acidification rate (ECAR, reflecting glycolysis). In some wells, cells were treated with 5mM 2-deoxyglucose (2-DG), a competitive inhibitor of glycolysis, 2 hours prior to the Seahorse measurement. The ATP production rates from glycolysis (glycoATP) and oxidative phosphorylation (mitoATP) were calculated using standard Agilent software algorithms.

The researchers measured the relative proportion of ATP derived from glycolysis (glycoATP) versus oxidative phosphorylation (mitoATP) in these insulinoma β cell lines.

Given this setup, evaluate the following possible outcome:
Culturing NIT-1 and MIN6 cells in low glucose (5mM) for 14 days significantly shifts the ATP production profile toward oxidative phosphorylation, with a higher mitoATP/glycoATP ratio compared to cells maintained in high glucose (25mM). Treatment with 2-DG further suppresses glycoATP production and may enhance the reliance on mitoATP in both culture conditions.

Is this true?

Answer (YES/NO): NO